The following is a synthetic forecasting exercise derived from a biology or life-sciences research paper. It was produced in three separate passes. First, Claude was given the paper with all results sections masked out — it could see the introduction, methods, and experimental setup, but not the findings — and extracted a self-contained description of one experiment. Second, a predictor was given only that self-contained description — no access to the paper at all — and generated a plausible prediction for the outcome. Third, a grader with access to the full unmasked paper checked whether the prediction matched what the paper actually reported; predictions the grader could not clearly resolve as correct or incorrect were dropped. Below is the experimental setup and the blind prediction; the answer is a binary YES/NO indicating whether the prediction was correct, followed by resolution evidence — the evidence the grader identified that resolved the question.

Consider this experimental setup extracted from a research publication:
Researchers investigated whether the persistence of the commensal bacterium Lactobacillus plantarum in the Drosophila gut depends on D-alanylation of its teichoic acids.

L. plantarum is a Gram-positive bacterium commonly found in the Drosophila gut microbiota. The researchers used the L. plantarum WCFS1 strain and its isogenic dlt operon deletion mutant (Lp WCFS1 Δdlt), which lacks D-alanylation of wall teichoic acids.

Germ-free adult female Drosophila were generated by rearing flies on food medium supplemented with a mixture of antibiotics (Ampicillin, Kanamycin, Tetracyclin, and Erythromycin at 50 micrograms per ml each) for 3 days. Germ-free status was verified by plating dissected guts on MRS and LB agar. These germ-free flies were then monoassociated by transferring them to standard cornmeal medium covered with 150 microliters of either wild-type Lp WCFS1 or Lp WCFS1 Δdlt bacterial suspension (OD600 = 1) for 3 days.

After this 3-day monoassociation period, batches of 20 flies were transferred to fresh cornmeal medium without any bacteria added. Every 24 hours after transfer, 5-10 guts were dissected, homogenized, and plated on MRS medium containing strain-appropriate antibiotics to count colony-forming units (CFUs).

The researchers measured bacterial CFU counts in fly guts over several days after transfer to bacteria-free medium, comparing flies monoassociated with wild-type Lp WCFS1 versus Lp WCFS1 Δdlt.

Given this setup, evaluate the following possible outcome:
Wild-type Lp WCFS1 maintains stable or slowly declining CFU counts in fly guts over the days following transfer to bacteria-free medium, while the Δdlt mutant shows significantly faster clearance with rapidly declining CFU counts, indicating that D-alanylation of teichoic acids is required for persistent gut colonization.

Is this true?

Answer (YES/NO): YES